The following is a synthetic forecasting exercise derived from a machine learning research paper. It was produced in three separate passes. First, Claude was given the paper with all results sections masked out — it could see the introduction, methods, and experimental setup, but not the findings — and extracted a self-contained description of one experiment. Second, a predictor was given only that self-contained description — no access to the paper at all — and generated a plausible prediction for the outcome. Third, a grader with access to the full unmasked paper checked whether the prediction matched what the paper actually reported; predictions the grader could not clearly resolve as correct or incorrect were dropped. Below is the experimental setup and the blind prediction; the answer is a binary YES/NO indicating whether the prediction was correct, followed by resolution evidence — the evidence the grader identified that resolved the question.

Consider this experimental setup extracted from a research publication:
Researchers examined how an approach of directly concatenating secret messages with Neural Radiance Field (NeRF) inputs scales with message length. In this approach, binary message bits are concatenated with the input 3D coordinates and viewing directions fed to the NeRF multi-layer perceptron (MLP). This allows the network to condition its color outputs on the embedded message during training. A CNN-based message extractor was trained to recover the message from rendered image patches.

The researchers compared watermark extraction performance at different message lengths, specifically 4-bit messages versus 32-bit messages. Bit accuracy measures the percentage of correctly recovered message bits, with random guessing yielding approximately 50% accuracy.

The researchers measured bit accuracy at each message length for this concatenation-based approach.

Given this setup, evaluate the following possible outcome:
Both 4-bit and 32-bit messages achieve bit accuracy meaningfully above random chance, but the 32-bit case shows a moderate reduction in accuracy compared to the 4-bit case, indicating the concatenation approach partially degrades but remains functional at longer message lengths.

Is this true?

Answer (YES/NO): NO